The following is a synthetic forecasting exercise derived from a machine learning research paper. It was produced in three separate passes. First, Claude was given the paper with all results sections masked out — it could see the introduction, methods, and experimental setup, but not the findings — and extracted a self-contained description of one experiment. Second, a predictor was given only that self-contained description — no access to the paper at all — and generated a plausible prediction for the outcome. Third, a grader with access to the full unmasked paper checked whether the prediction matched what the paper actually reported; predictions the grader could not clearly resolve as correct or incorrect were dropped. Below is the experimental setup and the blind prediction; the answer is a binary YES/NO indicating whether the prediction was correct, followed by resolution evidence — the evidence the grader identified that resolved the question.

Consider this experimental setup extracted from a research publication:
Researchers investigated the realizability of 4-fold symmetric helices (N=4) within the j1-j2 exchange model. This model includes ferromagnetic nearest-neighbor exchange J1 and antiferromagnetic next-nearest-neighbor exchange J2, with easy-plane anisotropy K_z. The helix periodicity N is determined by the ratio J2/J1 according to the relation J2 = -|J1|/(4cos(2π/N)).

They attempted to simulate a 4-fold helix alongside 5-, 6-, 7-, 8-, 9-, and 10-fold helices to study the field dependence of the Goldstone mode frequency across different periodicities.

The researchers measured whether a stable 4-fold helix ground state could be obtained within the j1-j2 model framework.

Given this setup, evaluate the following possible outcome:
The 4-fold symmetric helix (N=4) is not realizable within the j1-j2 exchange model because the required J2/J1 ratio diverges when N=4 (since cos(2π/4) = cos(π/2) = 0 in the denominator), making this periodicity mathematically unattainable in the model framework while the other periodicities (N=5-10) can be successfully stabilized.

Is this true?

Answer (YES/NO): YES